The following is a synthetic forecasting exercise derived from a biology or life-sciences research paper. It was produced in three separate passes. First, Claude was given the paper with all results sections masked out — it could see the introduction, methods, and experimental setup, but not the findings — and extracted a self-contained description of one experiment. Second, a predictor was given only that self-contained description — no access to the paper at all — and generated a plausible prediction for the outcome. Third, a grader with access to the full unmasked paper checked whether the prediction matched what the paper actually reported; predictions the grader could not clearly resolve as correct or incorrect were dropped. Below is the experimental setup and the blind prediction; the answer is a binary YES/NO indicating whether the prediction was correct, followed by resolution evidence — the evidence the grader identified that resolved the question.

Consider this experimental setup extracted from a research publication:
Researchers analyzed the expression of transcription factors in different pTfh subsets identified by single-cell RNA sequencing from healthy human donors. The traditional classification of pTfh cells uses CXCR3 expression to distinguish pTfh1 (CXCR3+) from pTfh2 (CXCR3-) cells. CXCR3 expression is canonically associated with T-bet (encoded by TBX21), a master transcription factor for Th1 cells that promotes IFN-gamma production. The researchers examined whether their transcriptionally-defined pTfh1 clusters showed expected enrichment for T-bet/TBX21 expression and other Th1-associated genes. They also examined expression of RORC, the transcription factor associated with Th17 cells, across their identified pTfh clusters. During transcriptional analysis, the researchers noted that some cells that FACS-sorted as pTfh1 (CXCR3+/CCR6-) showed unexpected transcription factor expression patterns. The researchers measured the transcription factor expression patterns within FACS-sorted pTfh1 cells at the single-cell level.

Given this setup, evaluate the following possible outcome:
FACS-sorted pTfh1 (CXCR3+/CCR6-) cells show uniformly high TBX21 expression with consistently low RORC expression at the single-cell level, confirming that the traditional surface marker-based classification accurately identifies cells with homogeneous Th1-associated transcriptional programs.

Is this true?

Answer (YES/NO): NO